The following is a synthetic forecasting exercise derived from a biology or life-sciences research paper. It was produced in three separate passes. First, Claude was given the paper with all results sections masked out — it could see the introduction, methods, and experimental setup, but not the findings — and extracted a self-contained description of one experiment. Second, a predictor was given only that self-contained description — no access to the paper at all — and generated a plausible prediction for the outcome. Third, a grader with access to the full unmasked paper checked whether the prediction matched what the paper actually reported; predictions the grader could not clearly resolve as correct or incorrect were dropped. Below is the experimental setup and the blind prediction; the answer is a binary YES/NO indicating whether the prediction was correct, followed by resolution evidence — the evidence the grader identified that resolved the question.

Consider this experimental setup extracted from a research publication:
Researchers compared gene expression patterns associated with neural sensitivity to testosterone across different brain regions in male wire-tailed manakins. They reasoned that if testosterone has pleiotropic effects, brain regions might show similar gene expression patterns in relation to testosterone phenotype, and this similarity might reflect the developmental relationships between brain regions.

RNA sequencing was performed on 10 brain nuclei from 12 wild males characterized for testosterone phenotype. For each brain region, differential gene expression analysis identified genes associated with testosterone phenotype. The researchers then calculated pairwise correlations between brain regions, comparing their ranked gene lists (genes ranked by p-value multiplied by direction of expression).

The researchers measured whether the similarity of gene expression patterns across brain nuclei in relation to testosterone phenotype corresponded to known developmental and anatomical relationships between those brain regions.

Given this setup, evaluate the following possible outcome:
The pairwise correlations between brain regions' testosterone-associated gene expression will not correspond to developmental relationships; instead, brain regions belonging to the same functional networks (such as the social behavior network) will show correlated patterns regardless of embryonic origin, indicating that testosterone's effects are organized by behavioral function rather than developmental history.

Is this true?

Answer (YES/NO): NO